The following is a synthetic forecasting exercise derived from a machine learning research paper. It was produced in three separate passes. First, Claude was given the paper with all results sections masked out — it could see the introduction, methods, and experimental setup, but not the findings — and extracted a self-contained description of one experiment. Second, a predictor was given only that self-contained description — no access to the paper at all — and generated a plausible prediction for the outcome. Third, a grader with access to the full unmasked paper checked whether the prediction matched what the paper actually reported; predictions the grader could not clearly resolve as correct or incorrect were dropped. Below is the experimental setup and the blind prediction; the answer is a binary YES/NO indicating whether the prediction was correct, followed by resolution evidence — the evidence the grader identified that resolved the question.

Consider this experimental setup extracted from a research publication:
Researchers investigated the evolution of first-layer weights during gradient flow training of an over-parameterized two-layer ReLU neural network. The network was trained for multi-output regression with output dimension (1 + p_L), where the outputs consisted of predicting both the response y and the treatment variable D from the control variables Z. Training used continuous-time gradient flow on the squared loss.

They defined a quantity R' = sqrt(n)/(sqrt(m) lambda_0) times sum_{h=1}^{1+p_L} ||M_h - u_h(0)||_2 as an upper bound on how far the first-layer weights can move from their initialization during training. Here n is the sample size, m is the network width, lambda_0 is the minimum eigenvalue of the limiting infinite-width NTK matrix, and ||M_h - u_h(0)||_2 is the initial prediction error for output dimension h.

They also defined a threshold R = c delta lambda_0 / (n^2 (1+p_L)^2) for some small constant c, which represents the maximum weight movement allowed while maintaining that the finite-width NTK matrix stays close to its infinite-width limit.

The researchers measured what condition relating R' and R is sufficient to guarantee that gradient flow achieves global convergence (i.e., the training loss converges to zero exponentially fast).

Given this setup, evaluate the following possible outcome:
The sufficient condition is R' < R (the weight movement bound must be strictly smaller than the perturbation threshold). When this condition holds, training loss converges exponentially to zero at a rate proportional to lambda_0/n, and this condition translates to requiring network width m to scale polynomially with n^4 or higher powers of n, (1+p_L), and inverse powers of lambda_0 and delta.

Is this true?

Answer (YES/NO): NO